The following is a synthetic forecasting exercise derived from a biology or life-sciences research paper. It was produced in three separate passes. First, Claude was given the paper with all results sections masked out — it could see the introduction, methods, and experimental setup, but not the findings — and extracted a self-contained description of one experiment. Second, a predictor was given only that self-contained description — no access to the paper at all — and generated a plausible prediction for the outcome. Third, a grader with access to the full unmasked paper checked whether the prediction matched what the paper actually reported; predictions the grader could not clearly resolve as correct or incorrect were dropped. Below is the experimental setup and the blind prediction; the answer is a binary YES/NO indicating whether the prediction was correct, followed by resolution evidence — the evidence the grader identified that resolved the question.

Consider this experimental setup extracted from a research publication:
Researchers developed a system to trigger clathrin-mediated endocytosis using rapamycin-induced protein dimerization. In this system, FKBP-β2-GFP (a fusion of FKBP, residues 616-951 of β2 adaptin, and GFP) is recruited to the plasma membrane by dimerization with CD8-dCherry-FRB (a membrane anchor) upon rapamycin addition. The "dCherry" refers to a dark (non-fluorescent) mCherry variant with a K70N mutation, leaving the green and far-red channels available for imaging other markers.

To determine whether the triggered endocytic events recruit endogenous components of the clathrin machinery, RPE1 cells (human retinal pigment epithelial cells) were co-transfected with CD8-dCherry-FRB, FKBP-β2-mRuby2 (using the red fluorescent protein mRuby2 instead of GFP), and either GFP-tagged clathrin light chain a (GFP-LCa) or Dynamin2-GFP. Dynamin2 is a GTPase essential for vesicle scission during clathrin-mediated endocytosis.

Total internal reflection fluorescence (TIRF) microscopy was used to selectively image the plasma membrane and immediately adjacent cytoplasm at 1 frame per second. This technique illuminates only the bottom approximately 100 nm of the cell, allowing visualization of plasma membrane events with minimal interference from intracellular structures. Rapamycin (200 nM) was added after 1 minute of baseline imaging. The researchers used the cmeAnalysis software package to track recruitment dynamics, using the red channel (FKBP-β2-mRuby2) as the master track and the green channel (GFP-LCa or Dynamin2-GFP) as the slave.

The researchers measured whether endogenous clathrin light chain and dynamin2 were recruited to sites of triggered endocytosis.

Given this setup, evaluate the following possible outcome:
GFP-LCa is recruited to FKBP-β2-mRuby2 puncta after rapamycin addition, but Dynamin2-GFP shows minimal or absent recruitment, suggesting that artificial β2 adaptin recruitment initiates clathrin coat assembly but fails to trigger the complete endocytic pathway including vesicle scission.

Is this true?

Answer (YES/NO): NO